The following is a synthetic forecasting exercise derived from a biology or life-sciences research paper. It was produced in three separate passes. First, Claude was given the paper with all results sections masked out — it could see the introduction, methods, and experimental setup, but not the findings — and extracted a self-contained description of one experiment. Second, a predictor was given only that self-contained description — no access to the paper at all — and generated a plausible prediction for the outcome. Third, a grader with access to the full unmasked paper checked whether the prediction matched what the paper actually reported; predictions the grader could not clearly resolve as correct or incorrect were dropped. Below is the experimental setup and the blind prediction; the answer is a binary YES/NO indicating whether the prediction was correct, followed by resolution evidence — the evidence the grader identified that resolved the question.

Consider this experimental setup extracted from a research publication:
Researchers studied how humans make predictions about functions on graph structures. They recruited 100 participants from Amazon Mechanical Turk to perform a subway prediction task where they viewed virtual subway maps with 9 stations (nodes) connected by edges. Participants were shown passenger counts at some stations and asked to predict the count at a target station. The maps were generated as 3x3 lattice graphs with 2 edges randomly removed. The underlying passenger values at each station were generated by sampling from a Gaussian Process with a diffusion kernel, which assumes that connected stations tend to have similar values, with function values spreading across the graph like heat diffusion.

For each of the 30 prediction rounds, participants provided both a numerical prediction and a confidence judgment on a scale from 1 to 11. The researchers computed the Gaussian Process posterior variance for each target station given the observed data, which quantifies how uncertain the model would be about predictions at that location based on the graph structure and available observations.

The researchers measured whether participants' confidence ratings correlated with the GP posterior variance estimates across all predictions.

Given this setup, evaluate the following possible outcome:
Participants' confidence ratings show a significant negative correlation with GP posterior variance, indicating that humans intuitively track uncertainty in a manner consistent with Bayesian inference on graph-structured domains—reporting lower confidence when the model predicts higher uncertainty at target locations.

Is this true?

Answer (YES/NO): YES